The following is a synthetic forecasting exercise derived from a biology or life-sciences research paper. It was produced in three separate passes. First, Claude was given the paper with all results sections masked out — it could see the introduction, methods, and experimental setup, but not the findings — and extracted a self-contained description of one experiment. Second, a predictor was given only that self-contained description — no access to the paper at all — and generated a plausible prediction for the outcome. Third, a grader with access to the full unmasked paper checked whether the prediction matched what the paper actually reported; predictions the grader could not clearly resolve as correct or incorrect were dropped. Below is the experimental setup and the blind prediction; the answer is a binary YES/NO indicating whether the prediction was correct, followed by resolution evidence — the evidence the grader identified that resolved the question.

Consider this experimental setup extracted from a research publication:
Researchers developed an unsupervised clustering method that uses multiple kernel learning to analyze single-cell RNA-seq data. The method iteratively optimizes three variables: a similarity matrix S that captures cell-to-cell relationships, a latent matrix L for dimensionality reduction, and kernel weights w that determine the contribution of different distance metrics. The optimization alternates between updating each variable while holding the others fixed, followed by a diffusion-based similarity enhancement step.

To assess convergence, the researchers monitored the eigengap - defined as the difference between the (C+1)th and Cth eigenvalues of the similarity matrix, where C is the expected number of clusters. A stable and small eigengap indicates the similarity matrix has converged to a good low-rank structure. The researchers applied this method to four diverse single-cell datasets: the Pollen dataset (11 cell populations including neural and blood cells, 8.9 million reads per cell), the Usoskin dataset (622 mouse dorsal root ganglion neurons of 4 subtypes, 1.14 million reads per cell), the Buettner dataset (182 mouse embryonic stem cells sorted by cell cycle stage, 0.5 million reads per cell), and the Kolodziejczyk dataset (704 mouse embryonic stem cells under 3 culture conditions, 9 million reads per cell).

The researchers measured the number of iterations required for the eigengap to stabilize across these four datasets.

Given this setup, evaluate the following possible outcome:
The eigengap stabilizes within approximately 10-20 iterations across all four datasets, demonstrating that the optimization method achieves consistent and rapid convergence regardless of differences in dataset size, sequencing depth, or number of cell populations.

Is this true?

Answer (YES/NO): YES